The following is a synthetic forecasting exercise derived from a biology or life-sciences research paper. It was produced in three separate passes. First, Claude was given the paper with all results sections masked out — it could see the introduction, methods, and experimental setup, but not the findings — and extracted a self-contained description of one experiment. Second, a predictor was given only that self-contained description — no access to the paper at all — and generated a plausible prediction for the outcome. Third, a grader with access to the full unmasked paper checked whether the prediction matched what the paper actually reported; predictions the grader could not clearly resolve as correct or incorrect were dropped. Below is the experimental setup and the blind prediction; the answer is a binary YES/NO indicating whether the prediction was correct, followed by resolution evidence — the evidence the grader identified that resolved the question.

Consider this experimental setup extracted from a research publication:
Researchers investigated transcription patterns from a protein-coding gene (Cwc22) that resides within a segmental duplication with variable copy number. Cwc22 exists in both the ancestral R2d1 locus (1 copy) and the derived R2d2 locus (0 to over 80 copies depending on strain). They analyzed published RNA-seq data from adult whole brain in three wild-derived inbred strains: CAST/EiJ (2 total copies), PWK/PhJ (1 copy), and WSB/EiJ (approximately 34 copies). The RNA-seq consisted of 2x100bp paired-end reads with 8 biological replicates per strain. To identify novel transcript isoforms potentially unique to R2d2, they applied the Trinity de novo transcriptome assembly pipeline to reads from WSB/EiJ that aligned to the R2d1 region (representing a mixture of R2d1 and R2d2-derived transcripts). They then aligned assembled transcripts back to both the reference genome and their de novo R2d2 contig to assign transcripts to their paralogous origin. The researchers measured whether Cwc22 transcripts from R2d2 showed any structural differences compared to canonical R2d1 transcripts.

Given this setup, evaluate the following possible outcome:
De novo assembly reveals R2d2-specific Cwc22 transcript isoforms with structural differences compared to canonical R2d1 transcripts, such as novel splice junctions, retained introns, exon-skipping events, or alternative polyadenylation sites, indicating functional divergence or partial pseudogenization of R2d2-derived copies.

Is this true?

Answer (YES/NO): YES